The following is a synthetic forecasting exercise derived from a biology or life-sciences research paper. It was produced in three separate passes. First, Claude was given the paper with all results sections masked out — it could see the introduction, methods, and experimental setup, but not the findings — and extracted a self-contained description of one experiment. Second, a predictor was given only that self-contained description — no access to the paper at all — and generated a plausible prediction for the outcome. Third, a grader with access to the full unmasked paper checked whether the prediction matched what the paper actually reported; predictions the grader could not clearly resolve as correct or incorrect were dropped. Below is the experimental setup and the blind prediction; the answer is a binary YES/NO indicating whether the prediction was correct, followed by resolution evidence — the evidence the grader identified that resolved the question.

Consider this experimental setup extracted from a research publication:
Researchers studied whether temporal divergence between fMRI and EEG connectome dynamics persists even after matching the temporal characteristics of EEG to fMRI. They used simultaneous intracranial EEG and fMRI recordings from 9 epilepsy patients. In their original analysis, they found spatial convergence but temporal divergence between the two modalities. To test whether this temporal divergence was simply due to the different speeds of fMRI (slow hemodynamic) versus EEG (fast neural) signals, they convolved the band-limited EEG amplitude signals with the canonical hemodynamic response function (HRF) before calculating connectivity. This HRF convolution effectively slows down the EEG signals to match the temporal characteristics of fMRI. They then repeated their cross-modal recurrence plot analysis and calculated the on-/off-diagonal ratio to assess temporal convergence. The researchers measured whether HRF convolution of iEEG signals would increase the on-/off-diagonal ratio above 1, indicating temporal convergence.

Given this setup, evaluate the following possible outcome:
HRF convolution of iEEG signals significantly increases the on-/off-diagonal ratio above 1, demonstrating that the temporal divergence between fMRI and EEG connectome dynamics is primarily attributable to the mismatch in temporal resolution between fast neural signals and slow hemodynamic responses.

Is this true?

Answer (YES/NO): NO